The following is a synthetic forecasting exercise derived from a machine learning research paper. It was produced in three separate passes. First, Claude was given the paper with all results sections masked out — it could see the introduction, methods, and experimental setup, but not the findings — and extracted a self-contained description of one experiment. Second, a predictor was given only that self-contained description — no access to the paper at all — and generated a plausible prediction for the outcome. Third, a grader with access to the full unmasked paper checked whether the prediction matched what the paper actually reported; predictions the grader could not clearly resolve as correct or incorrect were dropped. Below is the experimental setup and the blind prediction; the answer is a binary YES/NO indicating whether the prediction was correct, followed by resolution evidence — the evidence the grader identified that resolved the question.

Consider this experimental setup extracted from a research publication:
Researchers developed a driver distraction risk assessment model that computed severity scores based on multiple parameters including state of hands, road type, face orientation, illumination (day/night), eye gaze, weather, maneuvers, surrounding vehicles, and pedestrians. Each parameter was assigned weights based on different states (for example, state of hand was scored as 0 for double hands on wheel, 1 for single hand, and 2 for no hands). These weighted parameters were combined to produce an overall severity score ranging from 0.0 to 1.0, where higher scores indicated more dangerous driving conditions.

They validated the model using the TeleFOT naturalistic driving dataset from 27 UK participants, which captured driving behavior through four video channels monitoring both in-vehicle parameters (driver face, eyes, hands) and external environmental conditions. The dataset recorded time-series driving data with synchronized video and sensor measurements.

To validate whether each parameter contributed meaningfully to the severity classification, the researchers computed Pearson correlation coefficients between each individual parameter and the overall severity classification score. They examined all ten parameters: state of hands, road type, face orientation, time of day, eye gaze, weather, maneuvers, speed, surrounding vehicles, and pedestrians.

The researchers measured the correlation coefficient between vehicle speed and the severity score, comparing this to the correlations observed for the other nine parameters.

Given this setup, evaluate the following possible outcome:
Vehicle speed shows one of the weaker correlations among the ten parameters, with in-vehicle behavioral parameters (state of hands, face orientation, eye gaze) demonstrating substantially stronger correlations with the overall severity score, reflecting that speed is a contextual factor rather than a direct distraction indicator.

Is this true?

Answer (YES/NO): YES